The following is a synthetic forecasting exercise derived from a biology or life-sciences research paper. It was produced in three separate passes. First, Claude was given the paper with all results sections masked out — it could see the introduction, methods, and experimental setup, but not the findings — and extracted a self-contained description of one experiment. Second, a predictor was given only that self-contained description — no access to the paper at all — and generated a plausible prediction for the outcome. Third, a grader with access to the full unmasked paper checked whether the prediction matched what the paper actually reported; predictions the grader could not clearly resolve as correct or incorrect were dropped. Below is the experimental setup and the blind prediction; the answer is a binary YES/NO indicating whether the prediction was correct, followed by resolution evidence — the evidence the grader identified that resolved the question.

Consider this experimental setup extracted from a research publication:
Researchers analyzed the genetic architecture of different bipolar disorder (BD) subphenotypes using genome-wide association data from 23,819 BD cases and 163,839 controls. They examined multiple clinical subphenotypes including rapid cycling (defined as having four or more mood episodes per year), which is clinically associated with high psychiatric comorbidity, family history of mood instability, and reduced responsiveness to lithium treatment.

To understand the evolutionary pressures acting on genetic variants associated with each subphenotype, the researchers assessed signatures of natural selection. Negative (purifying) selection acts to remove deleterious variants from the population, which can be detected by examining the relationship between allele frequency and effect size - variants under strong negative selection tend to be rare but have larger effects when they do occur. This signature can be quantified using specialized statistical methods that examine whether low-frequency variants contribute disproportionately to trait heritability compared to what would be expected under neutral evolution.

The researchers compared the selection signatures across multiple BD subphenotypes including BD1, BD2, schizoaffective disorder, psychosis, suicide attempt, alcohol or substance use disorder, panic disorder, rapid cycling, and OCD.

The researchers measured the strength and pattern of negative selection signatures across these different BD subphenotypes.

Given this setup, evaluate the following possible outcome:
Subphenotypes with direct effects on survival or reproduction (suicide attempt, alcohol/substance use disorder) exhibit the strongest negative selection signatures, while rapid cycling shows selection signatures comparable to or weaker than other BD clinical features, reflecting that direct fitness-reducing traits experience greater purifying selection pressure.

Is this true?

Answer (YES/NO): NO